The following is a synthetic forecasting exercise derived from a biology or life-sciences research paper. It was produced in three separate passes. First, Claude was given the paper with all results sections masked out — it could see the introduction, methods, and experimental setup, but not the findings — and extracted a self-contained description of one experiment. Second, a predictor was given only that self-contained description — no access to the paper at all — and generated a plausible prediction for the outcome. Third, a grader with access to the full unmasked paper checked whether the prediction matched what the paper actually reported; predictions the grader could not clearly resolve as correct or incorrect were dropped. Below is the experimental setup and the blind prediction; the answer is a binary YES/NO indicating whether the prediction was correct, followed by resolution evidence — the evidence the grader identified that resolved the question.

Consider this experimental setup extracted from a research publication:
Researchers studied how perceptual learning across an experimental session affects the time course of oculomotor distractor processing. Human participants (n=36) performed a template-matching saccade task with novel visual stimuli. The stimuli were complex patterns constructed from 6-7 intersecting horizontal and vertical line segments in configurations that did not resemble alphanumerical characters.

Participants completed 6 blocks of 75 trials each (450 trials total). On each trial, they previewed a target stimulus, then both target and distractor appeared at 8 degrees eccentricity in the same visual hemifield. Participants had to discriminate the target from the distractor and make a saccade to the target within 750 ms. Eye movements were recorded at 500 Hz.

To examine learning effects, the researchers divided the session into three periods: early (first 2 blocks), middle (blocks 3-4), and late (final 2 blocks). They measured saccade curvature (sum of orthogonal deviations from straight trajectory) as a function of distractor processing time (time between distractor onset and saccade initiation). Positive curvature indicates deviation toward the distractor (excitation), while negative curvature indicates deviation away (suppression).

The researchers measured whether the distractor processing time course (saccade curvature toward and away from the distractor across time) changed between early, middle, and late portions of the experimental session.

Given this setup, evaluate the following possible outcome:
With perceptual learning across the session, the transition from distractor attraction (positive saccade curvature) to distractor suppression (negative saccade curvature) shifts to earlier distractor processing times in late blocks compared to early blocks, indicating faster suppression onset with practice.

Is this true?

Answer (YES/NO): YES